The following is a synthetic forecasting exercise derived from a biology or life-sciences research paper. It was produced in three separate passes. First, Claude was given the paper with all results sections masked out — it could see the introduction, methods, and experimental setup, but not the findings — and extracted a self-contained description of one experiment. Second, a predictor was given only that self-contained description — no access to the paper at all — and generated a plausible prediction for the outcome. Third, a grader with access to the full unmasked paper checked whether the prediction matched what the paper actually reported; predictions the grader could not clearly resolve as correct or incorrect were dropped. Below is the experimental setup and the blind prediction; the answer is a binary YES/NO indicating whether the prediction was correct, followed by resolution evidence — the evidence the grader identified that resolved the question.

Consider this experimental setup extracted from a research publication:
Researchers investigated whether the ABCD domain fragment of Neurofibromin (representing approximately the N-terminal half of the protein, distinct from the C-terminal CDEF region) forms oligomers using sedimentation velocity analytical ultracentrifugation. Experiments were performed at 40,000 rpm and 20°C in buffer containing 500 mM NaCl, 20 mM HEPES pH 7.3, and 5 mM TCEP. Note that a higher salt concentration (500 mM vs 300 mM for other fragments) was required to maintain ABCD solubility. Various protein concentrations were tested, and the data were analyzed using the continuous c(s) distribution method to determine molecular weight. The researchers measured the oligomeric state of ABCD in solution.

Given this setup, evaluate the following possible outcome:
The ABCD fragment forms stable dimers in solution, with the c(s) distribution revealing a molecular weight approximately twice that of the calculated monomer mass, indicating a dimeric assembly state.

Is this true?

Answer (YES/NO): NO